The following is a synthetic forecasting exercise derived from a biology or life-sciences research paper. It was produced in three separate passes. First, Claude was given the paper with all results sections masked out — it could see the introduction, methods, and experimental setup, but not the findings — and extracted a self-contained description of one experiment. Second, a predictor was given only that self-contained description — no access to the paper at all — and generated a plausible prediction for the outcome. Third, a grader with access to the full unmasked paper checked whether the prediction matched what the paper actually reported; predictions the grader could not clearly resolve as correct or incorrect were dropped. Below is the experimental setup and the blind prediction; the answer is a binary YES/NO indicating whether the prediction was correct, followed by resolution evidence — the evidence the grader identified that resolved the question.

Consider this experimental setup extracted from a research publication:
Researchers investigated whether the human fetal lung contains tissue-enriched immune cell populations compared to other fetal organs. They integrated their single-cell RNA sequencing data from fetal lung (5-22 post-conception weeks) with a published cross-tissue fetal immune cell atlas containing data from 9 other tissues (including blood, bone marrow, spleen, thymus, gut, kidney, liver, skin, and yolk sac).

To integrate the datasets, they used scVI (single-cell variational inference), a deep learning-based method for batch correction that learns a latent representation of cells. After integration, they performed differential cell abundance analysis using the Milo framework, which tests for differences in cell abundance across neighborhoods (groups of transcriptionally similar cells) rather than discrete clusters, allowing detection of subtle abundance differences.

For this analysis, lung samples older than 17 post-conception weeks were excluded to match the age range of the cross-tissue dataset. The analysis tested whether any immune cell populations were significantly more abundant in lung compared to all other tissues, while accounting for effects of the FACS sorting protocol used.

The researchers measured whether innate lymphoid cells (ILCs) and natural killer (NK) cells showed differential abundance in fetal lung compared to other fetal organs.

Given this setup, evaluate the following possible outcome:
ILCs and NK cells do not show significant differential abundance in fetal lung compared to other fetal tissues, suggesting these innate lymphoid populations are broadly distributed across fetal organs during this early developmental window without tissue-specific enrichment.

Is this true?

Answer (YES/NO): NO